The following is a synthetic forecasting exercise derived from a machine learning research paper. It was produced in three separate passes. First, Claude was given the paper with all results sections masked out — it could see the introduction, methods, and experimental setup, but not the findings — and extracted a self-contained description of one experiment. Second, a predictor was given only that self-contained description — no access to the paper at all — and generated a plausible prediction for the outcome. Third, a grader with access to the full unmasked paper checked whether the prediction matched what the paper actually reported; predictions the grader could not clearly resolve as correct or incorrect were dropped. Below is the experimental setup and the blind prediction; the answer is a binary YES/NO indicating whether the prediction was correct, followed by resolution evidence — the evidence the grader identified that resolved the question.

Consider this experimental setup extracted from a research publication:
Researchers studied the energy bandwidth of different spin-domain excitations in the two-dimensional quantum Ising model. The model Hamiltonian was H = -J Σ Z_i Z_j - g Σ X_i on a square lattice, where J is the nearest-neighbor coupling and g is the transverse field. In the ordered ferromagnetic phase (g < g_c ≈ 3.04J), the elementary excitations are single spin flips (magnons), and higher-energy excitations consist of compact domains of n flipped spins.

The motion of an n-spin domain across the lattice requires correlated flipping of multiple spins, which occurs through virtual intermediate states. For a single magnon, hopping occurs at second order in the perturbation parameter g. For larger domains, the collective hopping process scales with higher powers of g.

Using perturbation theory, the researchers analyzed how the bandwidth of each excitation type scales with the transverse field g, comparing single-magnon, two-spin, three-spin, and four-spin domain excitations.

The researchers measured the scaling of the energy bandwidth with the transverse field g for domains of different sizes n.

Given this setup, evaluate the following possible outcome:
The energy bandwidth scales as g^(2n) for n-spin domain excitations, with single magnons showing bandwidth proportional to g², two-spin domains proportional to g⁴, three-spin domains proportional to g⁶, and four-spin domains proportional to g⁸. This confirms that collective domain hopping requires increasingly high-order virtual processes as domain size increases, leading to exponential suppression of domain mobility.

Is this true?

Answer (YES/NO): YES